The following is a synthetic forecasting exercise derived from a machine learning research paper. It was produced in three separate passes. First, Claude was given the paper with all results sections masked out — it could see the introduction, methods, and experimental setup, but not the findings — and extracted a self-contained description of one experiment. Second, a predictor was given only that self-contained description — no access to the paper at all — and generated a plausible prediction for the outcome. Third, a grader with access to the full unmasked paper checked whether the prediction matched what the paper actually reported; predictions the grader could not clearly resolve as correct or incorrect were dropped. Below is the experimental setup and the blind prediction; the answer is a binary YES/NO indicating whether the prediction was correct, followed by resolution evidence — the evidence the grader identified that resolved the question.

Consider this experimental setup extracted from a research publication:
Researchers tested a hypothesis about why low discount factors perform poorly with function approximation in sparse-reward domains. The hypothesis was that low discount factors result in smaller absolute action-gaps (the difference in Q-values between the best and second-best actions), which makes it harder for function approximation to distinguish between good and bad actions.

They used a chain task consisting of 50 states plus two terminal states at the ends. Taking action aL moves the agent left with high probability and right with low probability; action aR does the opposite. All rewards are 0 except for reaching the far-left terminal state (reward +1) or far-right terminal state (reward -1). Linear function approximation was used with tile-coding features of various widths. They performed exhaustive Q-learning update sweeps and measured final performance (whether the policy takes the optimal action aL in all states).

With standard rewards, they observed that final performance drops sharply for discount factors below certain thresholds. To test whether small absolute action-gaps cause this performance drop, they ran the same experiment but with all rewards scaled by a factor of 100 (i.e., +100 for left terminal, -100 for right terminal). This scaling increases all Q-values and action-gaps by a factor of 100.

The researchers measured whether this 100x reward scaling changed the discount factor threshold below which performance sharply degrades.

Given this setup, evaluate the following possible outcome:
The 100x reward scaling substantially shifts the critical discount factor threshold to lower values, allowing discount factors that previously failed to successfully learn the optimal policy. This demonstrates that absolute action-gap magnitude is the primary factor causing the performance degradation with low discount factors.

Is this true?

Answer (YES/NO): NO